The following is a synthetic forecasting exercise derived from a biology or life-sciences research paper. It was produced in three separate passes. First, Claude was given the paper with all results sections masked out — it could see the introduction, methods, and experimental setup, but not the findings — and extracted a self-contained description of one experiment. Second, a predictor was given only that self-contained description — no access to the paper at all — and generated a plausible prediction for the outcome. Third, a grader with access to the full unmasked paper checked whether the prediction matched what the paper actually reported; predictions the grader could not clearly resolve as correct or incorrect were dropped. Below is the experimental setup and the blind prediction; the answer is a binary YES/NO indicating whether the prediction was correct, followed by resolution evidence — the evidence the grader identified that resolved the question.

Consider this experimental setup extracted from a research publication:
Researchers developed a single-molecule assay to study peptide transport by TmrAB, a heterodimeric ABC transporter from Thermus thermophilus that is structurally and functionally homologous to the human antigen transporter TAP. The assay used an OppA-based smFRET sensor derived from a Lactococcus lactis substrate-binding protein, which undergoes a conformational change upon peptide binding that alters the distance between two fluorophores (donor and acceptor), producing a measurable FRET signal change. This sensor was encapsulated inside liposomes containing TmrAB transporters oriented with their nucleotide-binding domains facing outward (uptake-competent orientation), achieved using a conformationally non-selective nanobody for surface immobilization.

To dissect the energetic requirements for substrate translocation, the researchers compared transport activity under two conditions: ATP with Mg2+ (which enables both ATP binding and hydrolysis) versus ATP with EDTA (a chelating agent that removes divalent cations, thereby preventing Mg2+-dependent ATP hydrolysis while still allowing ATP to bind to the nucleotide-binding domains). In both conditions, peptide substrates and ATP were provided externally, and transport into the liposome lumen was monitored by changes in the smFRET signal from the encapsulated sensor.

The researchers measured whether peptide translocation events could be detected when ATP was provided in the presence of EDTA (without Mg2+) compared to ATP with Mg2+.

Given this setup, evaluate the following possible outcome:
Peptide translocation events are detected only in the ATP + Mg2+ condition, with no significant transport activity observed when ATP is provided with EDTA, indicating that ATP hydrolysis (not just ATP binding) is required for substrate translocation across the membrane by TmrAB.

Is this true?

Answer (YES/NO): NO